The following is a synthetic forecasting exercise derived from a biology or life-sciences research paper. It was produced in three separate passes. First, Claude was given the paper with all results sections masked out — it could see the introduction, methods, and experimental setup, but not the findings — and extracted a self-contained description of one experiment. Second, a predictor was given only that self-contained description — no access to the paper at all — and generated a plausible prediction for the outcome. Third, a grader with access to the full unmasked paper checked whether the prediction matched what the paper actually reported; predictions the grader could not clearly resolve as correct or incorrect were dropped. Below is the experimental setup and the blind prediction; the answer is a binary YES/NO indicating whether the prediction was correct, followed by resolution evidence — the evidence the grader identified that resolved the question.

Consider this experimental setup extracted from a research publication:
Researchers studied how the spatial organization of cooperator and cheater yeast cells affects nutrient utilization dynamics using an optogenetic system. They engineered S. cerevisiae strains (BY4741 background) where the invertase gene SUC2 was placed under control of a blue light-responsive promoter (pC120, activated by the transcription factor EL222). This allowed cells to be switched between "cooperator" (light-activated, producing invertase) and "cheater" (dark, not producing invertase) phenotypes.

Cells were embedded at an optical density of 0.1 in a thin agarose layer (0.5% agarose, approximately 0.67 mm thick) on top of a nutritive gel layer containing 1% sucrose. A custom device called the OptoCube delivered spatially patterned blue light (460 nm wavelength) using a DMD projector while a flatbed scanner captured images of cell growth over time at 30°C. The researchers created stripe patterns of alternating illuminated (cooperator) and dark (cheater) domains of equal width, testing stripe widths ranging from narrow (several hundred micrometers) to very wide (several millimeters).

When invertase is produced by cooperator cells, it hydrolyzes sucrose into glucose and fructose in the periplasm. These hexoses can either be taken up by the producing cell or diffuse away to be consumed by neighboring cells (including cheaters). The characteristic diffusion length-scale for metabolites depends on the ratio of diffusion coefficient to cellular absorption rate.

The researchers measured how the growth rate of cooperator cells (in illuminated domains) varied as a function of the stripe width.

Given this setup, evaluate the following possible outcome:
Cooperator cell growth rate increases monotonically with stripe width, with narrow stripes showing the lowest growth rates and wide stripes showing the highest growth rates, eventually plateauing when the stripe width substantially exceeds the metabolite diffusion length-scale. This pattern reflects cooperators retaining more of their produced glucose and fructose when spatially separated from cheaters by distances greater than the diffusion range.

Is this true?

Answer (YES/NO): NO